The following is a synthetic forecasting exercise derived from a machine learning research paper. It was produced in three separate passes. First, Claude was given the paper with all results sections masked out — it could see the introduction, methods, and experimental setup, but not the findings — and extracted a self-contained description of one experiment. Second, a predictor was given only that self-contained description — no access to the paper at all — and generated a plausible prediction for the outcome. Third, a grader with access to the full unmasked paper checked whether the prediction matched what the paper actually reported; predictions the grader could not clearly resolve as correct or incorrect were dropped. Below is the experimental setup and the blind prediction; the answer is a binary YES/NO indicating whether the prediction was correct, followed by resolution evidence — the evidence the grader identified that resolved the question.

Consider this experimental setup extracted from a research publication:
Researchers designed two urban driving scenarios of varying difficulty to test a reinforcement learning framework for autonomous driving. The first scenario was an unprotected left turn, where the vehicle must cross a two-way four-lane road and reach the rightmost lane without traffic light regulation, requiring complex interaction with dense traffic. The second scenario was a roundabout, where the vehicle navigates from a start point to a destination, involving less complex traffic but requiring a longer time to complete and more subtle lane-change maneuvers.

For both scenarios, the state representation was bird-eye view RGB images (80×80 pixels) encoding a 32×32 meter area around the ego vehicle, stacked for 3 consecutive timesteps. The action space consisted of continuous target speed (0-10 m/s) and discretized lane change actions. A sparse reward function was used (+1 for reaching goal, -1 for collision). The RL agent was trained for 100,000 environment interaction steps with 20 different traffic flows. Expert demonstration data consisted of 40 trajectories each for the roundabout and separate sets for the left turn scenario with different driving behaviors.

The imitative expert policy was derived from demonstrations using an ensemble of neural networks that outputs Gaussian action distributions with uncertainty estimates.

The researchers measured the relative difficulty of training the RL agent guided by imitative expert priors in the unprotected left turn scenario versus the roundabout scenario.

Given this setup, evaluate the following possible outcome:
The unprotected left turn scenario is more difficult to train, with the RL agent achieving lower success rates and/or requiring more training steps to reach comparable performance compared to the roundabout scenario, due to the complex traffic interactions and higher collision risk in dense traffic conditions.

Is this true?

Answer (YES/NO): NO